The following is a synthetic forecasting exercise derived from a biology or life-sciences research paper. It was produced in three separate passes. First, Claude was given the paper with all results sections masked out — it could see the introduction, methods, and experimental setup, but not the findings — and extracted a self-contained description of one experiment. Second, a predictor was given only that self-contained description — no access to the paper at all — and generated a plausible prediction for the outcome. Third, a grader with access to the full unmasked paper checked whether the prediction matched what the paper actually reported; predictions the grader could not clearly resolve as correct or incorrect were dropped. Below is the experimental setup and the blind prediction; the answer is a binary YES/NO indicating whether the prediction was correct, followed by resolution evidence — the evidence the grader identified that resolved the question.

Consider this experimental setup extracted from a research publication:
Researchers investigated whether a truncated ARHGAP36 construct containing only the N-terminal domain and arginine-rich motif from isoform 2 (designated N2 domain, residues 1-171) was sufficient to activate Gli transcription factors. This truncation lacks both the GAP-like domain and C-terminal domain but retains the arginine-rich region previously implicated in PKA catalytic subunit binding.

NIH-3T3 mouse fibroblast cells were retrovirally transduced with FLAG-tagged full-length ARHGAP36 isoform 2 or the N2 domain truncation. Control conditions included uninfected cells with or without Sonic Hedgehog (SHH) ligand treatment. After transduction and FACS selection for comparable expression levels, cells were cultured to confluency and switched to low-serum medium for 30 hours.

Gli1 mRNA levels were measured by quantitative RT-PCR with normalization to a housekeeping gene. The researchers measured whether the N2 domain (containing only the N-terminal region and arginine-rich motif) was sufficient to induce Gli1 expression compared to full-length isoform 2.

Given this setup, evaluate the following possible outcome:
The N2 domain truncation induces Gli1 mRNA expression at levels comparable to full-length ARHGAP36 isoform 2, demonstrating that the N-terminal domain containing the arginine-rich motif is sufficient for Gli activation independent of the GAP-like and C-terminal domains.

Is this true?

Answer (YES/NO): NO